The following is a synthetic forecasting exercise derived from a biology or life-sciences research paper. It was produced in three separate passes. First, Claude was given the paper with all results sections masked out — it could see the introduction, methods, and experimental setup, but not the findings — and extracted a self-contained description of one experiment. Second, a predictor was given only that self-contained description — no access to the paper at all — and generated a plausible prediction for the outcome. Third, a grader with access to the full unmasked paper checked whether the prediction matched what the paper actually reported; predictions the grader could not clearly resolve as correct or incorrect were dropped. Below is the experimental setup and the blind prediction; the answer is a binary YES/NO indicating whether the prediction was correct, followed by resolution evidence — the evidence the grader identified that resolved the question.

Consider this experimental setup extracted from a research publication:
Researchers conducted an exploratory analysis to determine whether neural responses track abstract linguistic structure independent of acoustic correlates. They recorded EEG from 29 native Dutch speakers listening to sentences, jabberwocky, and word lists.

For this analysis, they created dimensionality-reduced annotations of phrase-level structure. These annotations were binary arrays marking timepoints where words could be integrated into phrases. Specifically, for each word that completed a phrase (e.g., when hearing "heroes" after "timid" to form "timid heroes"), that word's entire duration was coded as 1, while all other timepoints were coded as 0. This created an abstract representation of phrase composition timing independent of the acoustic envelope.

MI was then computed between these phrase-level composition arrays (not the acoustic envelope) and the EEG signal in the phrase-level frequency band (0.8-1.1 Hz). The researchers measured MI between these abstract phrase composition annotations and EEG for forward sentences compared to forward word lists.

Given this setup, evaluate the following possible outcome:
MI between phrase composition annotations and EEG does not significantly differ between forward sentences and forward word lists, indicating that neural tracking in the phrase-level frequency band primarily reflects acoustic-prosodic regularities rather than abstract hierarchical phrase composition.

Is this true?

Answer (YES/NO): NO